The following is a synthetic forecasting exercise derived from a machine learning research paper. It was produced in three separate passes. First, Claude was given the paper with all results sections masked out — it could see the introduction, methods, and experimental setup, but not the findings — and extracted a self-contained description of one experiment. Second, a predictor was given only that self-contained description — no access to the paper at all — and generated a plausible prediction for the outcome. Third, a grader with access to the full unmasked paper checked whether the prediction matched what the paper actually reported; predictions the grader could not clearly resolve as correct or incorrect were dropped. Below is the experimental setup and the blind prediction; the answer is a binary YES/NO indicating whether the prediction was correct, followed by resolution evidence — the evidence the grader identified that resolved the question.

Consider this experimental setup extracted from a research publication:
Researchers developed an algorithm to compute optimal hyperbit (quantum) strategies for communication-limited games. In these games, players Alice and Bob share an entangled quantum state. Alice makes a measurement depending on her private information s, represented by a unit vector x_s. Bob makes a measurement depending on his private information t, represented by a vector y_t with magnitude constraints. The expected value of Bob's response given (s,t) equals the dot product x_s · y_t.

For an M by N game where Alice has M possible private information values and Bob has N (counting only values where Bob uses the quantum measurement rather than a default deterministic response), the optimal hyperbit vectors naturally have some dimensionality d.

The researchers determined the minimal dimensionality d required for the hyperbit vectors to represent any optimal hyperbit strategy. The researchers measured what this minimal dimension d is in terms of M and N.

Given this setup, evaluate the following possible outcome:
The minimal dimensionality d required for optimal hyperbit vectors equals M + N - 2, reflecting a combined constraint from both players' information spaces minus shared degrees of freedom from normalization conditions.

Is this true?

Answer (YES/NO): NO